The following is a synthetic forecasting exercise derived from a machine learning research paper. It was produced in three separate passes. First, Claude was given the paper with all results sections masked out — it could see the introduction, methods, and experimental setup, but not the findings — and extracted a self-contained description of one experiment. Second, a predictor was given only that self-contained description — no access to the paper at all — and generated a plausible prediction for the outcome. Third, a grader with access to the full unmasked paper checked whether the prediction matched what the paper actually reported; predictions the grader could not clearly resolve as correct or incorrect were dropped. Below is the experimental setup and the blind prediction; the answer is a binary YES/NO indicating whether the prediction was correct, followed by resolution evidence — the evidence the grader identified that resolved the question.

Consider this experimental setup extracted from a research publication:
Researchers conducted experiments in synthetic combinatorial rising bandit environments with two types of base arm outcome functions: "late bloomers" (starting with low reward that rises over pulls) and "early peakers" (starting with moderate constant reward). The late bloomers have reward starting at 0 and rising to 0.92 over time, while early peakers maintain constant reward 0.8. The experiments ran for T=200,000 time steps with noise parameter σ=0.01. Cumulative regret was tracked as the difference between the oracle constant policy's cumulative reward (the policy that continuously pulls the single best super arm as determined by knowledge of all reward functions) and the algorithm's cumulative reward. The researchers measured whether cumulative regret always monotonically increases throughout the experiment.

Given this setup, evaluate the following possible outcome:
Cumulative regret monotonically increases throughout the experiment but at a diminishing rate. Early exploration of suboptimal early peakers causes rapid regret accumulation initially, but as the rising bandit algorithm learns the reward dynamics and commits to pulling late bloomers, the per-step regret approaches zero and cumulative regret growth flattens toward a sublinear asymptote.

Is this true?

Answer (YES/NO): NO